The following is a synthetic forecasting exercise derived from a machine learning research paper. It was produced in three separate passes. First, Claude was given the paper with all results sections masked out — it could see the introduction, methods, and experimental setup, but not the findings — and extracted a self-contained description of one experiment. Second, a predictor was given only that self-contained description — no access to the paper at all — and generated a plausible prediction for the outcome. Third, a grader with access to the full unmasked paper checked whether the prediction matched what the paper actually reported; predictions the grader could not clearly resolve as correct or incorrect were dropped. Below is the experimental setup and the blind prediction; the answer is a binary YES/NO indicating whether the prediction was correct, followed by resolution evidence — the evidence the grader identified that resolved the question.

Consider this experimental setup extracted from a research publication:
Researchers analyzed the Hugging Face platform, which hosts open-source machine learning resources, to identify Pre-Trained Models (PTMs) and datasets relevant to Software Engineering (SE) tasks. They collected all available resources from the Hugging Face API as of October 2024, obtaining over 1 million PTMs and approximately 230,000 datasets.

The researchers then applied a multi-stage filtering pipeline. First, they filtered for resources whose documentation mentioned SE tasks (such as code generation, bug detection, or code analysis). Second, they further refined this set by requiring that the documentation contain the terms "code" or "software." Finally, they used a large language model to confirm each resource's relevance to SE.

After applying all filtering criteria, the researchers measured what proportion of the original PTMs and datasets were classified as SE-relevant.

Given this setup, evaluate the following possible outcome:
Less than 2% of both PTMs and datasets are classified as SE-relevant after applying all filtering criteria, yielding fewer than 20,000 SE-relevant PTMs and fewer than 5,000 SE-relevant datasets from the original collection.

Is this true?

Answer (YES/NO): YES